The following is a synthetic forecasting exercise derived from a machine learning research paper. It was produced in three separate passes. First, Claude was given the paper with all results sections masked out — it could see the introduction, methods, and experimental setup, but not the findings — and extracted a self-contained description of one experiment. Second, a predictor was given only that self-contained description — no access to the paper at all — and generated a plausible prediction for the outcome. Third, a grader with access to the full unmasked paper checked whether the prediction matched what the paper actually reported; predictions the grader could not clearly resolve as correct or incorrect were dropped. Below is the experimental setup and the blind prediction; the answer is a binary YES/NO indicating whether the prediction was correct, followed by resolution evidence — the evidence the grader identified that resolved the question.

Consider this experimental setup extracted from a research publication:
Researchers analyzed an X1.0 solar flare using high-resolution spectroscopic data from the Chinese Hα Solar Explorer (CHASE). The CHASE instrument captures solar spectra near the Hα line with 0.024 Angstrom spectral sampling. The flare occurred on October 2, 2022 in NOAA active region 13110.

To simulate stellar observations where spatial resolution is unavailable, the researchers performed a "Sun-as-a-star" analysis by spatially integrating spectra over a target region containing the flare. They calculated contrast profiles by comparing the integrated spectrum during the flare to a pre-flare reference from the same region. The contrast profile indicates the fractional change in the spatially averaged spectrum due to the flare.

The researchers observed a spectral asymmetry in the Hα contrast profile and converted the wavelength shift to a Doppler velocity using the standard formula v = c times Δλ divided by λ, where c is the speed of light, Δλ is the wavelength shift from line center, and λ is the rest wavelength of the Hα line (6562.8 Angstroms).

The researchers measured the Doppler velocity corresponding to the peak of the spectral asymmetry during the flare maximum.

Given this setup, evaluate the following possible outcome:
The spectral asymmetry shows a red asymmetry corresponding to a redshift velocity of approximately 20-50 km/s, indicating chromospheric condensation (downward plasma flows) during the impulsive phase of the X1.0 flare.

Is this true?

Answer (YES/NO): YES